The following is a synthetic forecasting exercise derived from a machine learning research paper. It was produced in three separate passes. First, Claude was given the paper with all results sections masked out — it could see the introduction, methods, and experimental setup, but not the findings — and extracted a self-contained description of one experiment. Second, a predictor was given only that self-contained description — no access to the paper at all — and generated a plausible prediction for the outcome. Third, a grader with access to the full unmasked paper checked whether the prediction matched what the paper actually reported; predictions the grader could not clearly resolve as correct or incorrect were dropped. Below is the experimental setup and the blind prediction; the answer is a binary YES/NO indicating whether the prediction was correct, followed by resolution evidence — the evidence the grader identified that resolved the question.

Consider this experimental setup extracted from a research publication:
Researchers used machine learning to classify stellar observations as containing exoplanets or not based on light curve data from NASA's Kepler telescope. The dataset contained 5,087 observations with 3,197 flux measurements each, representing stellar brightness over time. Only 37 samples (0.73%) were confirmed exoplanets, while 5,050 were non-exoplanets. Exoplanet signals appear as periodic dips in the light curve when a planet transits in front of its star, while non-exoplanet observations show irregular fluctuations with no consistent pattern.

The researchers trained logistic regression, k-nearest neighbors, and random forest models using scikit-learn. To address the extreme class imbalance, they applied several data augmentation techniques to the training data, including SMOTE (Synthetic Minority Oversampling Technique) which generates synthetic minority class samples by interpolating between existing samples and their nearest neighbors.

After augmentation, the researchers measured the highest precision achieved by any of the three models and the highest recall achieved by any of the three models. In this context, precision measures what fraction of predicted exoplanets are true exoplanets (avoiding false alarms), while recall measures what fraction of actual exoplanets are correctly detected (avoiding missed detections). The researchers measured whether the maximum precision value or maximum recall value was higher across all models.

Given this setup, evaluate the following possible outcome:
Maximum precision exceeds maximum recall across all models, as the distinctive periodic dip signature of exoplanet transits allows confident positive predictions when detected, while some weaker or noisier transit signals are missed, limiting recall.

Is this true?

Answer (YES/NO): YES